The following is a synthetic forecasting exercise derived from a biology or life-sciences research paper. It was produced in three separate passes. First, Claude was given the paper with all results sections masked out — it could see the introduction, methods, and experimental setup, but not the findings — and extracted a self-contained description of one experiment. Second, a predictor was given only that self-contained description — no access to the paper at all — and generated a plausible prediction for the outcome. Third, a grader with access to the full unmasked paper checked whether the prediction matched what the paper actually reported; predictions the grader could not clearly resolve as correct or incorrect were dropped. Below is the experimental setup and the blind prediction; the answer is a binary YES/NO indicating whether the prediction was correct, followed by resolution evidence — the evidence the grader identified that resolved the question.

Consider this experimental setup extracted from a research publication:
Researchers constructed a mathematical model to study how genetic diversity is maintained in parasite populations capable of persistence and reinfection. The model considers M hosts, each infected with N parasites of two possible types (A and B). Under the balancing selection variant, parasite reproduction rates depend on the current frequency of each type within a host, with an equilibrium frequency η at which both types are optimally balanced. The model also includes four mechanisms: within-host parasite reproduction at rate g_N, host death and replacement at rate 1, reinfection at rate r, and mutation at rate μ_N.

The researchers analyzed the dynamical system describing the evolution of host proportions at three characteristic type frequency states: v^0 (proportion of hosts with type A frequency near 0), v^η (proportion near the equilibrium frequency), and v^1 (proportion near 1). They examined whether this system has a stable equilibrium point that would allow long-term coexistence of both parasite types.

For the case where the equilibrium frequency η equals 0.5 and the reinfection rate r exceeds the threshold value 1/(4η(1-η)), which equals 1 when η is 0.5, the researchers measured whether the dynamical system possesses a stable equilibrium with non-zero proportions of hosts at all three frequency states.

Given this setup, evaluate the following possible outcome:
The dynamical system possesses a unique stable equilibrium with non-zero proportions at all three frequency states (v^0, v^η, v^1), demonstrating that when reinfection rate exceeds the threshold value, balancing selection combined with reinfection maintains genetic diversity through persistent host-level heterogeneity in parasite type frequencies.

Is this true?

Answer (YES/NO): YES